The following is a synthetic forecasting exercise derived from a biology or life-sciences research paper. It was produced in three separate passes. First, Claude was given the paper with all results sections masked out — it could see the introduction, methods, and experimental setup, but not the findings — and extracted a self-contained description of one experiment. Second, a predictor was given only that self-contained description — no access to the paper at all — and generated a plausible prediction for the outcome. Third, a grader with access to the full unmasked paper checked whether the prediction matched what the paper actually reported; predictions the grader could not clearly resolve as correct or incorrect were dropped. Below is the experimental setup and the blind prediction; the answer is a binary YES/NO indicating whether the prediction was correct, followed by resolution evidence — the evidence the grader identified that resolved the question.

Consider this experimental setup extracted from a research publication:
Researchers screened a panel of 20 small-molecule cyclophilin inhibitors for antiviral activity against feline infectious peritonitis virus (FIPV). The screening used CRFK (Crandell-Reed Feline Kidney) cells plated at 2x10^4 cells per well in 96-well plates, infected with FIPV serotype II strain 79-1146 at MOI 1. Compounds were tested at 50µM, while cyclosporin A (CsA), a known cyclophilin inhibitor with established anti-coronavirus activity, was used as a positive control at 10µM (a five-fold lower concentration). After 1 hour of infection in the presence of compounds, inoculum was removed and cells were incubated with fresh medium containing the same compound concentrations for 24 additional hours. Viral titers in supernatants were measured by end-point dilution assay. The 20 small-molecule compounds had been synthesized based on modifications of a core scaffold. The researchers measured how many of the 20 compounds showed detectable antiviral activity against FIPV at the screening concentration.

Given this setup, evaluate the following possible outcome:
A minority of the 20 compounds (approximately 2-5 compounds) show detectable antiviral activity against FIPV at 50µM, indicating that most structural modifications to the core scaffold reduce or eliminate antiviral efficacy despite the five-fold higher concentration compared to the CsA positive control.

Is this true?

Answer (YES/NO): NO